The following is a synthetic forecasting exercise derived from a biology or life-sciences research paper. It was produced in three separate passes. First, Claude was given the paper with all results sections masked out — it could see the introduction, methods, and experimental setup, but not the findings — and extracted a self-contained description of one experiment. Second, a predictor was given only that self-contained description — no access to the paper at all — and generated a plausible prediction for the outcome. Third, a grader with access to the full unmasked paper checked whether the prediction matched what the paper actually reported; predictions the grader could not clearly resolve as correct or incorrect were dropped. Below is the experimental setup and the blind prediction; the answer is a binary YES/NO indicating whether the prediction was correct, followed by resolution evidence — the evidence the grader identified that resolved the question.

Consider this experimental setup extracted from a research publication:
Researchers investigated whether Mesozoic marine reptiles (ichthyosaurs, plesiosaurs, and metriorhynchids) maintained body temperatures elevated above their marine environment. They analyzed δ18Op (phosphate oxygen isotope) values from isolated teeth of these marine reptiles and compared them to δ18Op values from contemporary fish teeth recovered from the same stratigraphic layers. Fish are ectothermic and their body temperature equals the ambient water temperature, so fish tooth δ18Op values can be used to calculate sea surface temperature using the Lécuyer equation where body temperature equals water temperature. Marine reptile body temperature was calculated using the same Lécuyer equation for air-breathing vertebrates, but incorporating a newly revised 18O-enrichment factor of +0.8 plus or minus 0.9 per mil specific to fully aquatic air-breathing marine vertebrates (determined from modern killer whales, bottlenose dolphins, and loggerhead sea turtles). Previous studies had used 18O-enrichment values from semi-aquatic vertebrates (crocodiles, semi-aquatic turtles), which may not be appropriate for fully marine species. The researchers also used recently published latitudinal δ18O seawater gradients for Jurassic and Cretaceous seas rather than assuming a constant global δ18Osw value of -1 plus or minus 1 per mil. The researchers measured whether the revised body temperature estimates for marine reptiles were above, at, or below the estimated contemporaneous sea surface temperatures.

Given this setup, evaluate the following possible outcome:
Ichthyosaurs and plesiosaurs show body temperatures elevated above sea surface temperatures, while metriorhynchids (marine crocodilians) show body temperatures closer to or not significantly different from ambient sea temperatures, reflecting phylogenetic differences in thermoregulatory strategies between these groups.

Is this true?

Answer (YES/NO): YES